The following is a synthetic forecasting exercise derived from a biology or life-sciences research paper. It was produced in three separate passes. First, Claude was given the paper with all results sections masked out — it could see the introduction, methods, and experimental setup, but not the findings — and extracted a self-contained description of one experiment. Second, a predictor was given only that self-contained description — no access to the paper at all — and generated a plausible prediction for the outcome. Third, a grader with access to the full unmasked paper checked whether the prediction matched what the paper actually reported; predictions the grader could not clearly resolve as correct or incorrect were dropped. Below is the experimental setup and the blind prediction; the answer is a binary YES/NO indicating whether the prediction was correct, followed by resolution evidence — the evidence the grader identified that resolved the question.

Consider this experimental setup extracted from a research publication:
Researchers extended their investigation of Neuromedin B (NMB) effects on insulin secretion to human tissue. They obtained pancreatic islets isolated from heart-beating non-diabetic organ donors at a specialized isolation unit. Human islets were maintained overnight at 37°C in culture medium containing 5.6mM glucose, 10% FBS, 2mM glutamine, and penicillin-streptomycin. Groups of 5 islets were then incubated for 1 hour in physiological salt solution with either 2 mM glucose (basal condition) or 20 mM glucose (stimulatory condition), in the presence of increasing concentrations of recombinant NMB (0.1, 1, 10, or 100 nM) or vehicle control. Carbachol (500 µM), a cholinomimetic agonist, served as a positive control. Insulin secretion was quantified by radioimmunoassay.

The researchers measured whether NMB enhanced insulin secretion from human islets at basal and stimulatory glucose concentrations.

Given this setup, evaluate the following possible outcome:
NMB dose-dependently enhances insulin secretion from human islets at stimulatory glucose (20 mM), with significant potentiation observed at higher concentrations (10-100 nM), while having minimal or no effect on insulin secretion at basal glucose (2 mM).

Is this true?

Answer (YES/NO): NO